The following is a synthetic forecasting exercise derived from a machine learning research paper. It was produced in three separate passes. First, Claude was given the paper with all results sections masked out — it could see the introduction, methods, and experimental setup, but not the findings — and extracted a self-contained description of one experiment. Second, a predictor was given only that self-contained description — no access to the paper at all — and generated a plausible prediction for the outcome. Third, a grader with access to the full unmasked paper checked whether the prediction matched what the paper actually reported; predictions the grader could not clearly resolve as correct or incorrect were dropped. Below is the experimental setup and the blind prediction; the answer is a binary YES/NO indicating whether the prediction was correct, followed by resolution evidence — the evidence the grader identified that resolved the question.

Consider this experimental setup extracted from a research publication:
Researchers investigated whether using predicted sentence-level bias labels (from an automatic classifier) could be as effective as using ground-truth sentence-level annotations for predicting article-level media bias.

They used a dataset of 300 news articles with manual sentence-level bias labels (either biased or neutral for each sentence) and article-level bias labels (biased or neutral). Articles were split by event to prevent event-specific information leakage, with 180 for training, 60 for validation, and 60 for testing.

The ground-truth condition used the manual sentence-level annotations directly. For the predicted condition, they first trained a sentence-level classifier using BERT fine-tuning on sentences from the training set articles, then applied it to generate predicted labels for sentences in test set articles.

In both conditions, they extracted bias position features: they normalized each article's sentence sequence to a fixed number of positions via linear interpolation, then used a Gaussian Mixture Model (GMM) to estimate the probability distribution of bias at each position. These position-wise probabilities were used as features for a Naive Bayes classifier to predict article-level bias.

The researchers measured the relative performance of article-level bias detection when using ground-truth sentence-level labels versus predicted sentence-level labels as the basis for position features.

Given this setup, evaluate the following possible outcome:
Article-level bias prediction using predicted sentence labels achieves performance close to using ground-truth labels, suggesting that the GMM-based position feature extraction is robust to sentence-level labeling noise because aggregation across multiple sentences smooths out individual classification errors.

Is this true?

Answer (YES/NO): NO